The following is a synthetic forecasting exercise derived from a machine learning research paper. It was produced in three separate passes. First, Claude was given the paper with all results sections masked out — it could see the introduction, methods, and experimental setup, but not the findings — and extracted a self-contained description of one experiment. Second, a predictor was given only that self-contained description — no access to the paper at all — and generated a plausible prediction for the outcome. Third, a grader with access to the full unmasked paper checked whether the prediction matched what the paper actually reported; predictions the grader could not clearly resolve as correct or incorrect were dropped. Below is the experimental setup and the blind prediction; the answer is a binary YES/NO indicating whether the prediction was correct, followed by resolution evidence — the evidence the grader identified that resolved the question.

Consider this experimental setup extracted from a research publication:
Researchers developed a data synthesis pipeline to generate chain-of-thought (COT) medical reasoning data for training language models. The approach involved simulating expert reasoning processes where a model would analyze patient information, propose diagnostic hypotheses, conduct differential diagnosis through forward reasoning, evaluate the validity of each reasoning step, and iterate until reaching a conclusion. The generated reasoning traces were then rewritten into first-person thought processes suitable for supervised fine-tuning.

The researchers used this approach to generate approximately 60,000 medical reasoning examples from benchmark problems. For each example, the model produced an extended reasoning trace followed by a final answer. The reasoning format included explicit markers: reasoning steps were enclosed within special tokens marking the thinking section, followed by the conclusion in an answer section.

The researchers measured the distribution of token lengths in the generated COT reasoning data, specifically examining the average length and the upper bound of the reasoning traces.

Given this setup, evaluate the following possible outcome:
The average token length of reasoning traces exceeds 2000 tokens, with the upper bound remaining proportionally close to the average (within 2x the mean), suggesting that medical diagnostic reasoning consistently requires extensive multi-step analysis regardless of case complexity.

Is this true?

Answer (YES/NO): NO